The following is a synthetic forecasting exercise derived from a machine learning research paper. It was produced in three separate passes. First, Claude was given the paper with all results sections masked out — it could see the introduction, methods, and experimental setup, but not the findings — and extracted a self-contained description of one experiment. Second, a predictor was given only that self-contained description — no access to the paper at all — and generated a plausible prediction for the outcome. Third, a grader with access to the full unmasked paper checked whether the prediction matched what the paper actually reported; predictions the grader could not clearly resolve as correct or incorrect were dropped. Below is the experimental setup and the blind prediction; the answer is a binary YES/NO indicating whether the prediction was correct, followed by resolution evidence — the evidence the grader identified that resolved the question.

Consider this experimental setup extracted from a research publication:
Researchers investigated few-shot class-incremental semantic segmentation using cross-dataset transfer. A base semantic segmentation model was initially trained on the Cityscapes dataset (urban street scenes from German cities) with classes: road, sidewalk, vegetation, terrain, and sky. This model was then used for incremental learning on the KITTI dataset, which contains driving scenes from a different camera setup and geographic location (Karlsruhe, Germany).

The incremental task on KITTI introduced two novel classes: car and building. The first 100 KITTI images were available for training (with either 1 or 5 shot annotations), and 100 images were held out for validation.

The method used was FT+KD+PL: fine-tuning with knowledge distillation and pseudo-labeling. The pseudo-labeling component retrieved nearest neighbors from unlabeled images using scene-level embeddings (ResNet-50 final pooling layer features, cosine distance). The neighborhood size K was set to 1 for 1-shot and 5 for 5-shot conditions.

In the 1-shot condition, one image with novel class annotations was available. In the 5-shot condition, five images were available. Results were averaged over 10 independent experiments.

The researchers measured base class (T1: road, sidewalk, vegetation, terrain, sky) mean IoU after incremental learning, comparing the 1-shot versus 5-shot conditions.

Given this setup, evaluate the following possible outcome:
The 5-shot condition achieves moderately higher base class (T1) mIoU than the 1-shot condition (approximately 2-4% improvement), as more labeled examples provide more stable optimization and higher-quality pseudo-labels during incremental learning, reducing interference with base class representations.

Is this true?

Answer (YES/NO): NO